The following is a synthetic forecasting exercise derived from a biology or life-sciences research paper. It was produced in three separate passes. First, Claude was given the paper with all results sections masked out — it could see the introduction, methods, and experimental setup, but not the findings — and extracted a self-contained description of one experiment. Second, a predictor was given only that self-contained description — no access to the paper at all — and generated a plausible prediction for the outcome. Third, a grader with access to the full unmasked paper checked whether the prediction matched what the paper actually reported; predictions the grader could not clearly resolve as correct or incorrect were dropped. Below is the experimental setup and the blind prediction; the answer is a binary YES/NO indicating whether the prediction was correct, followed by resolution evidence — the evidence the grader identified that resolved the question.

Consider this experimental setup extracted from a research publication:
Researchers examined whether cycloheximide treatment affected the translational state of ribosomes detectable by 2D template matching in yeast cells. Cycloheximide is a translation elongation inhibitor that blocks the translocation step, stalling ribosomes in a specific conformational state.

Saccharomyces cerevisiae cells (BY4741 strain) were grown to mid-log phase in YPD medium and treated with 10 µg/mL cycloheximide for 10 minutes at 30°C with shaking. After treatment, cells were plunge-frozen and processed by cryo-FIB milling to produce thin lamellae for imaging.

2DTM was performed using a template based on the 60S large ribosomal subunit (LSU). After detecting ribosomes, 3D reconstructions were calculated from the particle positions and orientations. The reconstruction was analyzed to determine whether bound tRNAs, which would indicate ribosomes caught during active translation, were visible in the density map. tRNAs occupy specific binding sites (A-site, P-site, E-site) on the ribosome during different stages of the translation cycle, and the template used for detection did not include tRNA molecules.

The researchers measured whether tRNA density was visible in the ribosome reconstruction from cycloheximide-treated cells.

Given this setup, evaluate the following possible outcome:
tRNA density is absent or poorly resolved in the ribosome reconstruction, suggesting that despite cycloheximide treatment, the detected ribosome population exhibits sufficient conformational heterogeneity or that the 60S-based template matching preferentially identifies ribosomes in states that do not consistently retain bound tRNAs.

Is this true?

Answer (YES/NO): NO